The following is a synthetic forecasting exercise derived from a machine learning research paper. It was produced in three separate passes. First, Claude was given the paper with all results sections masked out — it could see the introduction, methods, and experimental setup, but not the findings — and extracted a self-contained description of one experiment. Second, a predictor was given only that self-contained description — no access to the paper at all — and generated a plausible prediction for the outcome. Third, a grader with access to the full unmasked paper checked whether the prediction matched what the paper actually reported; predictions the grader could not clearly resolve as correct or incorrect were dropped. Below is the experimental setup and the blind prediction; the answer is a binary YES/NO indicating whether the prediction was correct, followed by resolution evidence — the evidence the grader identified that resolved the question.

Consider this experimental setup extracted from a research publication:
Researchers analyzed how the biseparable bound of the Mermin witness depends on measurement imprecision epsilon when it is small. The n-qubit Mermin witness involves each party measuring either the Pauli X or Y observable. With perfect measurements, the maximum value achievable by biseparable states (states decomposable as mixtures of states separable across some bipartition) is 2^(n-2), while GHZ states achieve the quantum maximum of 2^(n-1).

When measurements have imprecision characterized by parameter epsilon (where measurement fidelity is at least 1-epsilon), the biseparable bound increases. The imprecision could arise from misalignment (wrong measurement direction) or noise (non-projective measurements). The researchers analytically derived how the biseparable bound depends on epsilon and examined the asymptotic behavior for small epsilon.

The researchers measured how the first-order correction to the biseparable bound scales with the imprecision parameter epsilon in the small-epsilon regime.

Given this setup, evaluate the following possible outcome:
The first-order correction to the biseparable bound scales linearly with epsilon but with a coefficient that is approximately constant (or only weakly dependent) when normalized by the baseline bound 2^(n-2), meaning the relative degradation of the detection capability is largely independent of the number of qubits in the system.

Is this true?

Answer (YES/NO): NO